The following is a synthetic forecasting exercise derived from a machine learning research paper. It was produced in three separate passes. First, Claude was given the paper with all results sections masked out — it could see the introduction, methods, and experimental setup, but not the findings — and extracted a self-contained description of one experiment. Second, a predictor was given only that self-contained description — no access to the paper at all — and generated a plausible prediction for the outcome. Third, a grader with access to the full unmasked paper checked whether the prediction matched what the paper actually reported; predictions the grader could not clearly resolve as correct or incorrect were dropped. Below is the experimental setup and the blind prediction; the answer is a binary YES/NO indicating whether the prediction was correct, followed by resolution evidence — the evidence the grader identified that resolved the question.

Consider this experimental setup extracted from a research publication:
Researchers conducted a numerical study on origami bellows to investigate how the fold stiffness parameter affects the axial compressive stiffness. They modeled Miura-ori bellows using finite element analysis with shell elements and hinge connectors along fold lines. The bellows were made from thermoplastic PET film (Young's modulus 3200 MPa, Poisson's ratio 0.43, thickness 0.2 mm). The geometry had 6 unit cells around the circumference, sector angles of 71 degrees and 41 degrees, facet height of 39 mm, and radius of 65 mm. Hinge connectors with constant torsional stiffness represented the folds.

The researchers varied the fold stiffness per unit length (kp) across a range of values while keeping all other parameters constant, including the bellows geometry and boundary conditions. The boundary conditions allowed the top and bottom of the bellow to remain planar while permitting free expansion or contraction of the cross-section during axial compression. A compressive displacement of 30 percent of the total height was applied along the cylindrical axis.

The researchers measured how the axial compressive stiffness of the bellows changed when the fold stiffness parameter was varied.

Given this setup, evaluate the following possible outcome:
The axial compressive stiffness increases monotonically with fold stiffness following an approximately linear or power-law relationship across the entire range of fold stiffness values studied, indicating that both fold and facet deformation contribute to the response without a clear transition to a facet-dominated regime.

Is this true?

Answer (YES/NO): NO